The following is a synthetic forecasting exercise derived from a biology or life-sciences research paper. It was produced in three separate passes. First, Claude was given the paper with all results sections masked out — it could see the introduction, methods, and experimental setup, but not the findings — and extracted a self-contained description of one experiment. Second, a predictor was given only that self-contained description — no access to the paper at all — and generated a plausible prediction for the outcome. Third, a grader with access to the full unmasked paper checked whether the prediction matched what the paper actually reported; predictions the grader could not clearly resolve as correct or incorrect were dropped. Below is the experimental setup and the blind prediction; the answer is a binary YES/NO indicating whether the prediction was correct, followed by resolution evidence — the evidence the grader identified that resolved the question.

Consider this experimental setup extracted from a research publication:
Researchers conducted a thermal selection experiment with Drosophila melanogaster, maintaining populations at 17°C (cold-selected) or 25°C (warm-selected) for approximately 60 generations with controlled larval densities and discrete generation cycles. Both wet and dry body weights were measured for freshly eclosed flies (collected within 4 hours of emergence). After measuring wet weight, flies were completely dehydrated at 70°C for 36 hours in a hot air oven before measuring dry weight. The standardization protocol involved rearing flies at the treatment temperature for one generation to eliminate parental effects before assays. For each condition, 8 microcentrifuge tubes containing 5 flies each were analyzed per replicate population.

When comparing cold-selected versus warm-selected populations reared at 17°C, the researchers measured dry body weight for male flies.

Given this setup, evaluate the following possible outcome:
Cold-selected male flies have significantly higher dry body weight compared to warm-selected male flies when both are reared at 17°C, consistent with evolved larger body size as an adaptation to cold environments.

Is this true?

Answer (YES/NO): YES